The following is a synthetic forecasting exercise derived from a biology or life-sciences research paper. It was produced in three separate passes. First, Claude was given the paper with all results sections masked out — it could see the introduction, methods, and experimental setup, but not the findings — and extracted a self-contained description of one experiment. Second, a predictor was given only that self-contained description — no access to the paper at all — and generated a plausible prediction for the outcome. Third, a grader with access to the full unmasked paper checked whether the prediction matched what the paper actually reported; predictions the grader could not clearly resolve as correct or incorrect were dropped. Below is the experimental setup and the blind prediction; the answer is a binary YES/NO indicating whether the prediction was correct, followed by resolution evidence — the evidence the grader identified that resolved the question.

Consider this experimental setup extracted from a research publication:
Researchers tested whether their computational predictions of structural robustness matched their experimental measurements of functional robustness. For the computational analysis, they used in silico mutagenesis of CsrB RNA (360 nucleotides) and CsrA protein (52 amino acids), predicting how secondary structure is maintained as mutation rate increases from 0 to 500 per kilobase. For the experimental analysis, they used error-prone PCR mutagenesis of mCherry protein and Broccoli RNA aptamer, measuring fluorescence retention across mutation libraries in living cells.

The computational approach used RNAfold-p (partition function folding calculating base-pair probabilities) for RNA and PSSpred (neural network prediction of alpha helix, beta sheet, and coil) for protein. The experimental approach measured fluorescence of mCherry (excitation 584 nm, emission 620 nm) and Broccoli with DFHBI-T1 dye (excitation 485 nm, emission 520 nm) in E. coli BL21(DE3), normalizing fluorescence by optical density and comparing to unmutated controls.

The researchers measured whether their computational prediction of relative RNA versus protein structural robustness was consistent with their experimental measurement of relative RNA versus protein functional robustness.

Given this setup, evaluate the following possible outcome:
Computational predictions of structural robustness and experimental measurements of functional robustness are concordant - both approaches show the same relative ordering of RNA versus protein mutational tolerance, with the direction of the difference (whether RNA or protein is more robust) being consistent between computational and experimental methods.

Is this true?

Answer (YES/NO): NO